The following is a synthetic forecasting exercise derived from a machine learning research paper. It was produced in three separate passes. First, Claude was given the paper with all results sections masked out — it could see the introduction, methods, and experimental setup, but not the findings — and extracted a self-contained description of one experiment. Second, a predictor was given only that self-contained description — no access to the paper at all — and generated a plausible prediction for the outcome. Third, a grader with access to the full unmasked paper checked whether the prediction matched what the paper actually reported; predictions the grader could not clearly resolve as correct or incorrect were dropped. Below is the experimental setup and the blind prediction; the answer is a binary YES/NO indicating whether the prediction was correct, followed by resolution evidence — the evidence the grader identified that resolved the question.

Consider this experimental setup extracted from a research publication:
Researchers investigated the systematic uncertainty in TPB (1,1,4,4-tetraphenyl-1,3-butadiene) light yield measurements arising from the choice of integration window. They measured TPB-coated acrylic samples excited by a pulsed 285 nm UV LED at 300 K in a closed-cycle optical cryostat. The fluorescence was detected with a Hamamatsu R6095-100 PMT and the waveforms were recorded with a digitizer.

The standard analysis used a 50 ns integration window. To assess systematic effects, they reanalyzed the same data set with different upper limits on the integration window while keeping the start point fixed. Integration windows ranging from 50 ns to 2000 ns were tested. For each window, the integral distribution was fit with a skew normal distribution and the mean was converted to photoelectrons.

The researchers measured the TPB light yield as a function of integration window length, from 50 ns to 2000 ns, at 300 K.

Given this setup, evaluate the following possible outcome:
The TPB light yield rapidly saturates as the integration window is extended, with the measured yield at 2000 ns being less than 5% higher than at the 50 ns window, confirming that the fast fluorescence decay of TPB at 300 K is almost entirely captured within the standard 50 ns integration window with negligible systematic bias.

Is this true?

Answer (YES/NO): YES